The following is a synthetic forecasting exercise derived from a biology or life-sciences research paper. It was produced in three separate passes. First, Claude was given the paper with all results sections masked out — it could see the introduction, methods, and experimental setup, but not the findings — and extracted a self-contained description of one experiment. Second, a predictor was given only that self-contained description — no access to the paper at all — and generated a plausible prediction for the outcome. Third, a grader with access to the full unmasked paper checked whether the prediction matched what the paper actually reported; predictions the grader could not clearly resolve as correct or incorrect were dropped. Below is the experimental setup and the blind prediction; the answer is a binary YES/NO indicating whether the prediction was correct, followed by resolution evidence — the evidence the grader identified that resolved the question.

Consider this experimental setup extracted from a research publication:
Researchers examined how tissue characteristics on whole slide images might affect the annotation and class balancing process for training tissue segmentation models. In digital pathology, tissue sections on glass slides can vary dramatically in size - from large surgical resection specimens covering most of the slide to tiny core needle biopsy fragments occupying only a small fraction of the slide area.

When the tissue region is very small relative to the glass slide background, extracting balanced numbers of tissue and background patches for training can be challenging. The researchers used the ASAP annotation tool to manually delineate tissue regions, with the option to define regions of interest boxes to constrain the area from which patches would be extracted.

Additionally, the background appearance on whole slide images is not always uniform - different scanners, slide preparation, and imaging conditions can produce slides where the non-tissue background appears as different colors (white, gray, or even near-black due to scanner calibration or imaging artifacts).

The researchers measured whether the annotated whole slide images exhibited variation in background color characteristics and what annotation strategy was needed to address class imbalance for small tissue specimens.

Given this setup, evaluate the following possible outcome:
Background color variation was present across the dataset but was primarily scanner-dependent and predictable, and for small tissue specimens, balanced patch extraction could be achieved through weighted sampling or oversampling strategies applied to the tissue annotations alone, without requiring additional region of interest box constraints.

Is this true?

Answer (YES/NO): NO